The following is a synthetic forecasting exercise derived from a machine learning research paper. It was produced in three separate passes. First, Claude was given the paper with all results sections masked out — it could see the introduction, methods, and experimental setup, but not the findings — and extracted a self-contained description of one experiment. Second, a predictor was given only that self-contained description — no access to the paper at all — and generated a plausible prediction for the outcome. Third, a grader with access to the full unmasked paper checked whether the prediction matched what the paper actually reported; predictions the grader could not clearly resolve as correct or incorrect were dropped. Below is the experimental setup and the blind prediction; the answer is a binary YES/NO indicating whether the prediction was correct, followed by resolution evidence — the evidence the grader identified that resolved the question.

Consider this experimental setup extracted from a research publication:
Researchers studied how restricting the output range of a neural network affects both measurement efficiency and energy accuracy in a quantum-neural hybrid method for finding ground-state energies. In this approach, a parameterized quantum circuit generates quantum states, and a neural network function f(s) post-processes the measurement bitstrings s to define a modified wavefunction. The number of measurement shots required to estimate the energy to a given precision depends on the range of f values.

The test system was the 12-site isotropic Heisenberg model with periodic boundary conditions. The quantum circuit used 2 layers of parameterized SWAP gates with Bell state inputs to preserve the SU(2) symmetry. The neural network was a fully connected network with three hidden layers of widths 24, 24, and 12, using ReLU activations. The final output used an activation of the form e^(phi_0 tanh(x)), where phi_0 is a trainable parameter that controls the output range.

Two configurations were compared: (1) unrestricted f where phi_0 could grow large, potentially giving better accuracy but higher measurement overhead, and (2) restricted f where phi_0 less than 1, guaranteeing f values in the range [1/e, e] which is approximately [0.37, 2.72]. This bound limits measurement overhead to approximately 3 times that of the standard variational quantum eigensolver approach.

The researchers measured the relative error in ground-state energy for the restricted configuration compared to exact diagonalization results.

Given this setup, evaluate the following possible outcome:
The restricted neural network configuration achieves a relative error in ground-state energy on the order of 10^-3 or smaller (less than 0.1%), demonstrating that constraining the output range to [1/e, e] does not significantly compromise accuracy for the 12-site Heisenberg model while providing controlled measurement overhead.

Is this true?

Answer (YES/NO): NO